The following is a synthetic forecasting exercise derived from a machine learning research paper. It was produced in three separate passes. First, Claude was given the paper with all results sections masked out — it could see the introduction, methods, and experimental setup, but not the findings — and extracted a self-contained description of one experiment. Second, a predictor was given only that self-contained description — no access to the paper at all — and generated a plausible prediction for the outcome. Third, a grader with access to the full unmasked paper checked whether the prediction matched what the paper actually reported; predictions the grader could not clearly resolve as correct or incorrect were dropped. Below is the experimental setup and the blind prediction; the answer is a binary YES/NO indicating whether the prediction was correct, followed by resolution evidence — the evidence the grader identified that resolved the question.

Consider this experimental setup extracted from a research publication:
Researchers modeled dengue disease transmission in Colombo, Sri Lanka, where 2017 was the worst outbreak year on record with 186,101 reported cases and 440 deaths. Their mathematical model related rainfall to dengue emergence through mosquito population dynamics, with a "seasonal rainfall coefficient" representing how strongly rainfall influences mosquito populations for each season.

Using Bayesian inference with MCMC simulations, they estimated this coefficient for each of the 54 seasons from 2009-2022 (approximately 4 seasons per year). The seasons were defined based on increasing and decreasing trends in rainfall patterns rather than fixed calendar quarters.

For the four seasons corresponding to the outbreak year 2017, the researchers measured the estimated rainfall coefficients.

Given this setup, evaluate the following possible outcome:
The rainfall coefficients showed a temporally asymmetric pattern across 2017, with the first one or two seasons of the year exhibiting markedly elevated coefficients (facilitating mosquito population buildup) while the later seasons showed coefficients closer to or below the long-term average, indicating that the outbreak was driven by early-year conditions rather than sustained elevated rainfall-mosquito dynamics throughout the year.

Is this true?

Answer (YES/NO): NO